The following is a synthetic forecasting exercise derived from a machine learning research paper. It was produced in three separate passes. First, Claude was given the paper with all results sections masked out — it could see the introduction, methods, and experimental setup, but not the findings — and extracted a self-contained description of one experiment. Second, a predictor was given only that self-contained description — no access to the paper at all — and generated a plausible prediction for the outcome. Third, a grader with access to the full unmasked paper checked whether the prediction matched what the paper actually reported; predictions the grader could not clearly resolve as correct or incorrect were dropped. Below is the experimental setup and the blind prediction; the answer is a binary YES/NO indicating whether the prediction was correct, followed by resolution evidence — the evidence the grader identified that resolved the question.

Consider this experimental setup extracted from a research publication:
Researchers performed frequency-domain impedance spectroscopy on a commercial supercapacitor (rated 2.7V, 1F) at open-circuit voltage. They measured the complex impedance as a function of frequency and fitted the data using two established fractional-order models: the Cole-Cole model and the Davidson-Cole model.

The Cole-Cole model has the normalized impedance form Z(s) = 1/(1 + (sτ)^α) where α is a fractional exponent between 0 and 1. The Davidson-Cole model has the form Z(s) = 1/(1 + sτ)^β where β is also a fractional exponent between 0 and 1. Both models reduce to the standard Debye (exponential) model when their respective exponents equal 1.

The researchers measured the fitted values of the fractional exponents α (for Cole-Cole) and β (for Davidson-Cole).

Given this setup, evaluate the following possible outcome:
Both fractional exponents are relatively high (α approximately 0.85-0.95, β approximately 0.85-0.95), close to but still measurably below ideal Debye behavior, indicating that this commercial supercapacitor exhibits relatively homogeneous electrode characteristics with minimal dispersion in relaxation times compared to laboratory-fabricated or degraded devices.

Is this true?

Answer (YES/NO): NO